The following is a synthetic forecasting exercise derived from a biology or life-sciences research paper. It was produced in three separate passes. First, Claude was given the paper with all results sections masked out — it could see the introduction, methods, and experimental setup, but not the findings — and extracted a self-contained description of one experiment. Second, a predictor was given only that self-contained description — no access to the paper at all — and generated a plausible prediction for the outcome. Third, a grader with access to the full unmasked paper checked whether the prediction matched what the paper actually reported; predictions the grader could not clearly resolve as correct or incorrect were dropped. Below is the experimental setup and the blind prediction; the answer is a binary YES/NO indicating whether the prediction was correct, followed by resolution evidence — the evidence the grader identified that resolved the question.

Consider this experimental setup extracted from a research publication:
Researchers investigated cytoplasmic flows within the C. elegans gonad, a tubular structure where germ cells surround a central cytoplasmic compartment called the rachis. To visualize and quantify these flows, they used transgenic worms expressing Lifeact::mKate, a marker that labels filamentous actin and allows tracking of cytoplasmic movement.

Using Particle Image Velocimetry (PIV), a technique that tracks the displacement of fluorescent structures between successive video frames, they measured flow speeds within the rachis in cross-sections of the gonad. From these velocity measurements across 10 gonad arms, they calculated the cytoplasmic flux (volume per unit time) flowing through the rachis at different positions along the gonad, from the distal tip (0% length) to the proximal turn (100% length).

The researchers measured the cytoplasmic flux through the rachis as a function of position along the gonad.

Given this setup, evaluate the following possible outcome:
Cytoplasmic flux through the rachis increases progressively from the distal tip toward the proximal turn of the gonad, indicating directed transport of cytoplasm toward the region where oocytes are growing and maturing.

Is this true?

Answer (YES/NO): NO